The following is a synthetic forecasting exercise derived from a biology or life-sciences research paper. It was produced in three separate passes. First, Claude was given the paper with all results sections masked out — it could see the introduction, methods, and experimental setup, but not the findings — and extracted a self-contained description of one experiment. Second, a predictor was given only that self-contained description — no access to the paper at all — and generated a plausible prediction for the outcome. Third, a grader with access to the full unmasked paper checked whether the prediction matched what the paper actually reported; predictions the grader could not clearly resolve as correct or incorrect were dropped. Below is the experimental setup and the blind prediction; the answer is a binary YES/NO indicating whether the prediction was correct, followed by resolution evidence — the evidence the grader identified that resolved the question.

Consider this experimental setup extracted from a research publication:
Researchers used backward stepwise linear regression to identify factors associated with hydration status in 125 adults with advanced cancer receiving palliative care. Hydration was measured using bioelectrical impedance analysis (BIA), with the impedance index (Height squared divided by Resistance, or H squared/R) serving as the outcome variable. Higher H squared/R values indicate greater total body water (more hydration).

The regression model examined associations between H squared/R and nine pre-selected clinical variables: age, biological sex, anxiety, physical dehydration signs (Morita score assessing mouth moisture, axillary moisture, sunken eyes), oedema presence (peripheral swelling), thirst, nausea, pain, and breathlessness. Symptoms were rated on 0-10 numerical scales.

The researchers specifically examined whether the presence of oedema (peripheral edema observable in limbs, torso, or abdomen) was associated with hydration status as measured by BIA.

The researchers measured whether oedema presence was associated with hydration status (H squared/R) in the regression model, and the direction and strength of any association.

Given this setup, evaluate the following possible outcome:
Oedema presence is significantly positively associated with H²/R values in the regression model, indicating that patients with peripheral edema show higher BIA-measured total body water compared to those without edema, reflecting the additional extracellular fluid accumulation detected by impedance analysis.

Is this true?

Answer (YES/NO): YES